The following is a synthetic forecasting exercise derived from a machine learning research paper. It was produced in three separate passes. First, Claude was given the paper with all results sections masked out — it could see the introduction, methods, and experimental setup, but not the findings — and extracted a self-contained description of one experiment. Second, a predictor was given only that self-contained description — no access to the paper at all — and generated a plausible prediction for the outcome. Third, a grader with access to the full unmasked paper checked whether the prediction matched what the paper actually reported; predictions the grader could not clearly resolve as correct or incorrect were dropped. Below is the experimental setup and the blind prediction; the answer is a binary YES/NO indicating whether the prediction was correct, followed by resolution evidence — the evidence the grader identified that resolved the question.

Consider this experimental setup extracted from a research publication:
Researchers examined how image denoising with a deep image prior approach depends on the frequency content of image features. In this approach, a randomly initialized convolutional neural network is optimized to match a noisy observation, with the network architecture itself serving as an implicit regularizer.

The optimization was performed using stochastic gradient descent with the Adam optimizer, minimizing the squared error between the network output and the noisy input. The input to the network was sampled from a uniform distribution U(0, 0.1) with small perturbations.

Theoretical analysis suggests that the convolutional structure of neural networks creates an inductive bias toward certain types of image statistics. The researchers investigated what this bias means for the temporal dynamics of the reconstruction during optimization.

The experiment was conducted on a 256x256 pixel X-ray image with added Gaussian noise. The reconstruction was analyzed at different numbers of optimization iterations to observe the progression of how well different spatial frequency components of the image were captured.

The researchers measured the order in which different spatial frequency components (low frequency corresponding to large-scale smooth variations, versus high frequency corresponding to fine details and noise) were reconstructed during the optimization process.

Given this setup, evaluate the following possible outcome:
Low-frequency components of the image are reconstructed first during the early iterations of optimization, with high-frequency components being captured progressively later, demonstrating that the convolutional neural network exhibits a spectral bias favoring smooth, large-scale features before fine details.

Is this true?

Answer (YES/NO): YES